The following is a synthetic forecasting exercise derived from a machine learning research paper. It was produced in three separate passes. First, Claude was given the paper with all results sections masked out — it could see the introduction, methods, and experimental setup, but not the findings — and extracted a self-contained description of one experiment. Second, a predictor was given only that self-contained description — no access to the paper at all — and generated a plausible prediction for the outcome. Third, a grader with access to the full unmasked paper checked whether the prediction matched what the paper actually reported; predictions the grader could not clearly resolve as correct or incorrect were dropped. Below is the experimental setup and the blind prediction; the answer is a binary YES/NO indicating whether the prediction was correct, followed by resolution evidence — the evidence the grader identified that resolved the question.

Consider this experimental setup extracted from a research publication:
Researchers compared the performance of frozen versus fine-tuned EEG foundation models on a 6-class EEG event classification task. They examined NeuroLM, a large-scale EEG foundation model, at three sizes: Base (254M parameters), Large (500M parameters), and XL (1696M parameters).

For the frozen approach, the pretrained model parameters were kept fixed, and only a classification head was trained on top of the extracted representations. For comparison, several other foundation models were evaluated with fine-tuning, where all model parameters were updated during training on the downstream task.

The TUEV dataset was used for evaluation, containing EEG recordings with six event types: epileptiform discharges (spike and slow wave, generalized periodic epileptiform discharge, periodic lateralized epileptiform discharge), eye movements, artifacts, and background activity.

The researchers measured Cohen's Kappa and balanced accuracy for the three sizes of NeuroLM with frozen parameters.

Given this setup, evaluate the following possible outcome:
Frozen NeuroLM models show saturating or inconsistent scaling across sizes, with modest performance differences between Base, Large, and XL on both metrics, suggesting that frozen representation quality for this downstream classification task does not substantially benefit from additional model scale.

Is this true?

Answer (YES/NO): YES